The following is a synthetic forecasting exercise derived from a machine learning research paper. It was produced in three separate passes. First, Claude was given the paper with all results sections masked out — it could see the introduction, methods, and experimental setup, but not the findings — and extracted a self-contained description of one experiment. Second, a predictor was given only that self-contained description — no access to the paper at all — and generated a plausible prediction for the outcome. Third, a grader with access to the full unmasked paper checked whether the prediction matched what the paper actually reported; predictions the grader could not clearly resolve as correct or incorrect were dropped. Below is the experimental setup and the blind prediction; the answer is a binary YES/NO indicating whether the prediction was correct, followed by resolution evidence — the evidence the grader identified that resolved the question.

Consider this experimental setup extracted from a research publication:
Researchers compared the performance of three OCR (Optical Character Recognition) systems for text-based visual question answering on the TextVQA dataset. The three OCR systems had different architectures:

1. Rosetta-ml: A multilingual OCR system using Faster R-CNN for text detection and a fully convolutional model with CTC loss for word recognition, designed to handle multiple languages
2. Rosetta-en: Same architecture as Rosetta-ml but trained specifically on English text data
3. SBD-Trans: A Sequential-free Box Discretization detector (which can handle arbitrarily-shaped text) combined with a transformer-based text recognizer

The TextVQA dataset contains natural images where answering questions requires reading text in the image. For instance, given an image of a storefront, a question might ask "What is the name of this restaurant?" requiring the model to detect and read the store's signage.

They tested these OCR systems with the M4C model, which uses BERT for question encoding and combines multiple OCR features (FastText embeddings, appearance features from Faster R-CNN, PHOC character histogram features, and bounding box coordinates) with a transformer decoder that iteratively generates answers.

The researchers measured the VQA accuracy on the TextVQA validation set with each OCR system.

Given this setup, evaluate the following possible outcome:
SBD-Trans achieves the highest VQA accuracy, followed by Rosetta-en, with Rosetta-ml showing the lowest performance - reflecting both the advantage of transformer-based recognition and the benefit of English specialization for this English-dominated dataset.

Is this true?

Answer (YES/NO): YES